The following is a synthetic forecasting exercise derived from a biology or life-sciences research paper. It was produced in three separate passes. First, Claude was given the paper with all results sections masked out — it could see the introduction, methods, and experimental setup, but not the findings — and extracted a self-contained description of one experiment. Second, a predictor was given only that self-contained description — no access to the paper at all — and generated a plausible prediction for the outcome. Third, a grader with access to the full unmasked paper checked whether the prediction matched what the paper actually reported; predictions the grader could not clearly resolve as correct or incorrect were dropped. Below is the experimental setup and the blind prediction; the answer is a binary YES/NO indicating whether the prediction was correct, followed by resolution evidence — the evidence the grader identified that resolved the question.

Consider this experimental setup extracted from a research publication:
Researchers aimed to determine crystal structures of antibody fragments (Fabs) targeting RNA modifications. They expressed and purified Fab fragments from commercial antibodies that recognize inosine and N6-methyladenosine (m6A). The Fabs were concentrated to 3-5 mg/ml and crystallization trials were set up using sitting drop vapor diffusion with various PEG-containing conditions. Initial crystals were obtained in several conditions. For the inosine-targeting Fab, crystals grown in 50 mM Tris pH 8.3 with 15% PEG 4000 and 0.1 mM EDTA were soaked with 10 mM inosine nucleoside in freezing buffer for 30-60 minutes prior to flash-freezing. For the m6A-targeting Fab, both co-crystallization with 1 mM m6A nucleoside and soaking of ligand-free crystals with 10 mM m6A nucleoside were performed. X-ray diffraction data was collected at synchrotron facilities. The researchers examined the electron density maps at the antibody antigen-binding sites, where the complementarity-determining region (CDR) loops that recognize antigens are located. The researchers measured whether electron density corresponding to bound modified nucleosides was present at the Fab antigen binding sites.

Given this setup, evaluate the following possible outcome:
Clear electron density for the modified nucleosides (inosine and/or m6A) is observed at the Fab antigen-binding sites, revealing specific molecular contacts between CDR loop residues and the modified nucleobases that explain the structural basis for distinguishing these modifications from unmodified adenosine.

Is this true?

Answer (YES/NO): YES